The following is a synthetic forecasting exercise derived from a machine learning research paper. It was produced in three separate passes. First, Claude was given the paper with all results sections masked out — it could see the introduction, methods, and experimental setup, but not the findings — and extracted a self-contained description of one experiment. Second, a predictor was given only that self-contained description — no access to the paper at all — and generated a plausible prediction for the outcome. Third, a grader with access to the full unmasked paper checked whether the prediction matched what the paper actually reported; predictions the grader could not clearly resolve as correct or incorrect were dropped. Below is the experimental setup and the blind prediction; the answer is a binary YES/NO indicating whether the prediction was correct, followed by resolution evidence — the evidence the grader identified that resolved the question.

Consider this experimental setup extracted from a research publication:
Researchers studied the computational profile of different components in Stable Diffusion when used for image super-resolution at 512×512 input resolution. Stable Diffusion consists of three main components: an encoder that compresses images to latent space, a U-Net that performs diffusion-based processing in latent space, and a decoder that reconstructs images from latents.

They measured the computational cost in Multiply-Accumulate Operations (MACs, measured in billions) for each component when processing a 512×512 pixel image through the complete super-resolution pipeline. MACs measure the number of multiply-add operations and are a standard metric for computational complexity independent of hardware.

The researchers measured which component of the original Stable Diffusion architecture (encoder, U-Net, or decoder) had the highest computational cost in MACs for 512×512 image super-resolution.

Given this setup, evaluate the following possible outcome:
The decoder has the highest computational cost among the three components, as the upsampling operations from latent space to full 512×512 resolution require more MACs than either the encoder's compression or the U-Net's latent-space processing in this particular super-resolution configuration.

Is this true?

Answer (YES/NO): YES